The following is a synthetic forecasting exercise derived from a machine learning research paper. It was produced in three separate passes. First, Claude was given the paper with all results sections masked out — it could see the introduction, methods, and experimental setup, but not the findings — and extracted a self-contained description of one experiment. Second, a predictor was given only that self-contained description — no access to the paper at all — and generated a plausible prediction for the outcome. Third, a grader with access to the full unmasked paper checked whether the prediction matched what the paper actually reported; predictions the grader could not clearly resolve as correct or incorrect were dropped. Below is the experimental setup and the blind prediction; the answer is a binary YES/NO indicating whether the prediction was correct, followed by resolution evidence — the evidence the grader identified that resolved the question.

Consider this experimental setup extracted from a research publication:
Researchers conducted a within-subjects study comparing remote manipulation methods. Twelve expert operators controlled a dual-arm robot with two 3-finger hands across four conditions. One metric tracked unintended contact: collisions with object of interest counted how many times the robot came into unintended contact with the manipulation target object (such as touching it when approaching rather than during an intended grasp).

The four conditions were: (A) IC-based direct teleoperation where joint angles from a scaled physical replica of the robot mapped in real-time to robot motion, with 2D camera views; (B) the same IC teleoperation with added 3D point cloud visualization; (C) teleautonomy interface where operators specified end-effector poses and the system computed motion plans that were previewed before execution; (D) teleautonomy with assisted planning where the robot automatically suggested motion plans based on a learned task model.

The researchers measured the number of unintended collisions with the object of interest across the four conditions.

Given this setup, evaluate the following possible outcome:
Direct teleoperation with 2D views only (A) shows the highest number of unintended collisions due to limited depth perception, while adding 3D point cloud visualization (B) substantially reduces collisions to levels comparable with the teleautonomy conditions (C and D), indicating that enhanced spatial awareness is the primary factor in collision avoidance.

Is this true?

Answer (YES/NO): NO